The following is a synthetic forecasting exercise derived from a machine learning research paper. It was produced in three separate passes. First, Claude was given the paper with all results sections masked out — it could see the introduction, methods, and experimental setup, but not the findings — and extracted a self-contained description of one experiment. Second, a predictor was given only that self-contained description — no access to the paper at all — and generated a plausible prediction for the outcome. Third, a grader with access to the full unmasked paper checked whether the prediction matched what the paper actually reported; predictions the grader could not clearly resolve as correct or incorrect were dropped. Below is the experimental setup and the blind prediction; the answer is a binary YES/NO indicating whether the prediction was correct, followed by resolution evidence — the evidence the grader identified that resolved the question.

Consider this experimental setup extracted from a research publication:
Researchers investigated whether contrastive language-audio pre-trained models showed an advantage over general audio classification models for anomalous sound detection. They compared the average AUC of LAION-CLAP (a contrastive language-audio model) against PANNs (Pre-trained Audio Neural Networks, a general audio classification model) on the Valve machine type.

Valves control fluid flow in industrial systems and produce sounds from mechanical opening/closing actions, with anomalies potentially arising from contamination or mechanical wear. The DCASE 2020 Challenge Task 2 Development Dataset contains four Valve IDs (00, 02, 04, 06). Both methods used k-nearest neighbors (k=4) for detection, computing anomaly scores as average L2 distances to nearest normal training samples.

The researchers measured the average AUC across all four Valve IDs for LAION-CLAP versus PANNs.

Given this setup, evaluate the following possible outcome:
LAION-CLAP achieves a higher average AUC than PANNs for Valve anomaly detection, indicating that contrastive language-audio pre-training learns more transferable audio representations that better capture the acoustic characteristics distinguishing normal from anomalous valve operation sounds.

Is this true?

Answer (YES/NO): YES